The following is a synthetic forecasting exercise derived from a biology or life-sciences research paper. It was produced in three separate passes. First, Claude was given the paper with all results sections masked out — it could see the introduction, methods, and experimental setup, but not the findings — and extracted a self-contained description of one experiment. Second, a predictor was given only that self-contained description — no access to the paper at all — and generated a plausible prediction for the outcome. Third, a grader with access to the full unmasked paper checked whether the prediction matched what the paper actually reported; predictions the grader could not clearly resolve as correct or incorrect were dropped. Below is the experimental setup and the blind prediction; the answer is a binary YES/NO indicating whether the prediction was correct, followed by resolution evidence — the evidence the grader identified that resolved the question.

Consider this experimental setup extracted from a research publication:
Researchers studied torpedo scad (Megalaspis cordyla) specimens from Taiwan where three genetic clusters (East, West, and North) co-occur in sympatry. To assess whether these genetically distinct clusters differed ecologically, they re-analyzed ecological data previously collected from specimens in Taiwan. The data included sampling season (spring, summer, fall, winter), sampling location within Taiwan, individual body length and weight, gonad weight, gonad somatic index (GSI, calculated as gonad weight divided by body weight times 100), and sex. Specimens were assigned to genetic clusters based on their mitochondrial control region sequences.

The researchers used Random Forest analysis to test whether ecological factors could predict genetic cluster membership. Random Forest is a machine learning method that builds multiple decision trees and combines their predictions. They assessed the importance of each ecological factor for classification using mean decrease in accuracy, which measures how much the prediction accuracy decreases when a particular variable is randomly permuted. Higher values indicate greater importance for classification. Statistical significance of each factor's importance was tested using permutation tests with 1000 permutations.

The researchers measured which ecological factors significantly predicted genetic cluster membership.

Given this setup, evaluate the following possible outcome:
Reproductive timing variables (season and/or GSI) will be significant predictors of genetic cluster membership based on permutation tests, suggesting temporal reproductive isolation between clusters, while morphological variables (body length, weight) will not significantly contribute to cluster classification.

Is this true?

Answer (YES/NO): NO